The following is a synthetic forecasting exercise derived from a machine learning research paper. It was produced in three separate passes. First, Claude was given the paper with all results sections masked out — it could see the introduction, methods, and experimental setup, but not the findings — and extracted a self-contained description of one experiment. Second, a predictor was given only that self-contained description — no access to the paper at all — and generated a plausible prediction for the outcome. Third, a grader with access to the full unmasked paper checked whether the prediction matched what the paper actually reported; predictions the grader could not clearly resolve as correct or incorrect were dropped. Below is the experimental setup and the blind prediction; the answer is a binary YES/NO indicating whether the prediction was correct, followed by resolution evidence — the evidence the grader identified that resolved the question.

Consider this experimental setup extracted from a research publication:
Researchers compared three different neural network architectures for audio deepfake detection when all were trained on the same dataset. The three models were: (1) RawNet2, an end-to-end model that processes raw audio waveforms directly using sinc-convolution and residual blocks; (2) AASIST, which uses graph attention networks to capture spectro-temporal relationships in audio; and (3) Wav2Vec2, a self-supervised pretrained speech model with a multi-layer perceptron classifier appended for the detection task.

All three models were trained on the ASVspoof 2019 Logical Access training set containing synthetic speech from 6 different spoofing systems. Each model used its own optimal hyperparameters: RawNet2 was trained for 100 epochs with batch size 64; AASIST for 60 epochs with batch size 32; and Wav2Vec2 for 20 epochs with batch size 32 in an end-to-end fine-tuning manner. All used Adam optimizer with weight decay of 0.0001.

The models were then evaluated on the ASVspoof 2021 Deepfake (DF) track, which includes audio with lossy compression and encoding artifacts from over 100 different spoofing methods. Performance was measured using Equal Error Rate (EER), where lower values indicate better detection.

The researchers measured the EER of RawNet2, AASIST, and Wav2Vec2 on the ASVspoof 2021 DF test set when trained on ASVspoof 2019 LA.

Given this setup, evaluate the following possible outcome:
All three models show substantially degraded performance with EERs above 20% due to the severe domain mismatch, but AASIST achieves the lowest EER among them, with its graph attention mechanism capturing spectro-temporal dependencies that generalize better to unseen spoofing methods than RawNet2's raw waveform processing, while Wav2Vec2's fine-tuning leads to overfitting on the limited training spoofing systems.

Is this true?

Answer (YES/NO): NO